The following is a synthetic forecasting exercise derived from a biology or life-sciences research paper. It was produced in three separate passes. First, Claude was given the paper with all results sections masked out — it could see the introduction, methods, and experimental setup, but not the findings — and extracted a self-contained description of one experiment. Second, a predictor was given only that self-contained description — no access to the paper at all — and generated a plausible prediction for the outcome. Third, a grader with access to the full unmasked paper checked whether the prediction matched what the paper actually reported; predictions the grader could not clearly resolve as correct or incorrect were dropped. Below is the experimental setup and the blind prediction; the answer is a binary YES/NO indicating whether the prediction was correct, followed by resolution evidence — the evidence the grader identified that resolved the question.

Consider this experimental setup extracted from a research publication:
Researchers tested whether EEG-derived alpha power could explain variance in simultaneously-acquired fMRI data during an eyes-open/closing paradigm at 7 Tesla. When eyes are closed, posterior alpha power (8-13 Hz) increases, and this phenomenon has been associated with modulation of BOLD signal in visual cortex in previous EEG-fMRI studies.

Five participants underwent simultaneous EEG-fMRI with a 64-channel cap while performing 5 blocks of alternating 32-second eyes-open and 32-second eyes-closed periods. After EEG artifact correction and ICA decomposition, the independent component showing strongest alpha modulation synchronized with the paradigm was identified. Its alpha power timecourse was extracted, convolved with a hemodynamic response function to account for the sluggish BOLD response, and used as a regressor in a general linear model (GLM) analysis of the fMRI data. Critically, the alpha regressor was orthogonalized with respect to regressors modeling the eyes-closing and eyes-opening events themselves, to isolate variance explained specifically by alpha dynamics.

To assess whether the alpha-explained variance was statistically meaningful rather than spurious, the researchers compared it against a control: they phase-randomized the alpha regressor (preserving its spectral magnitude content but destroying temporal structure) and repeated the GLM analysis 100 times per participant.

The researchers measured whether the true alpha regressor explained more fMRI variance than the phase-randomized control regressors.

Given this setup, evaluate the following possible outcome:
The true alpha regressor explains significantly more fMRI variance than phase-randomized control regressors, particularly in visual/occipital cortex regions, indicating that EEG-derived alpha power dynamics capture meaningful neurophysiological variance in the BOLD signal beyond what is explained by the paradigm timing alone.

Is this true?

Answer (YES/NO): YES